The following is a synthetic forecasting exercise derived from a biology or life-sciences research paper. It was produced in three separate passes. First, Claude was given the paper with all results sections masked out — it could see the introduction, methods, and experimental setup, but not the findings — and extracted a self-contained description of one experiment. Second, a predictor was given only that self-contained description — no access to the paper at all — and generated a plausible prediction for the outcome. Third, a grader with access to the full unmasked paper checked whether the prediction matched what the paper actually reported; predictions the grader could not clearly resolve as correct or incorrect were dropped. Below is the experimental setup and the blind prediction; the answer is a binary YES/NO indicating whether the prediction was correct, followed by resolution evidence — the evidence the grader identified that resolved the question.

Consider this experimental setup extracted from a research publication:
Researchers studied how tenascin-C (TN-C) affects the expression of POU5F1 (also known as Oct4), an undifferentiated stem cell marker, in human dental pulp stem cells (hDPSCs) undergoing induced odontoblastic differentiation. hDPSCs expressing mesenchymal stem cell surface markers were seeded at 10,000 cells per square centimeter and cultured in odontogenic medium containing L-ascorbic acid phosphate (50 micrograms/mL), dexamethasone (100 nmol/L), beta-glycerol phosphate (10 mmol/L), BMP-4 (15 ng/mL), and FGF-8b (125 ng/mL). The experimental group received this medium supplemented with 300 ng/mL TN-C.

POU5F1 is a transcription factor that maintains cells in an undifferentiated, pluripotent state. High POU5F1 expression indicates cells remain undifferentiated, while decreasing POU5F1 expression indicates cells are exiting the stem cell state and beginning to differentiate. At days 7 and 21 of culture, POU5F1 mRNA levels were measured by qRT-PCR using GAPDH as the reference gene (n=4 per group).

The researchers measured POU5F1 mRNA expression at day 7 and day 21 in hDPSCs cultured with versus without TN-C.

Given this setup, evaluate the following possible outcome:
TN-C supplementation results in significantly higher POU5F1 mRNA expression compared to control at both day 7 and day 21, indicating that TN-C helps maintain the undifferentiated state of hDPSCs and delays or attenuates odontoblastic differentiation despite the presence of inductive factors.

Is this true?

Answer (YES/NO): NO